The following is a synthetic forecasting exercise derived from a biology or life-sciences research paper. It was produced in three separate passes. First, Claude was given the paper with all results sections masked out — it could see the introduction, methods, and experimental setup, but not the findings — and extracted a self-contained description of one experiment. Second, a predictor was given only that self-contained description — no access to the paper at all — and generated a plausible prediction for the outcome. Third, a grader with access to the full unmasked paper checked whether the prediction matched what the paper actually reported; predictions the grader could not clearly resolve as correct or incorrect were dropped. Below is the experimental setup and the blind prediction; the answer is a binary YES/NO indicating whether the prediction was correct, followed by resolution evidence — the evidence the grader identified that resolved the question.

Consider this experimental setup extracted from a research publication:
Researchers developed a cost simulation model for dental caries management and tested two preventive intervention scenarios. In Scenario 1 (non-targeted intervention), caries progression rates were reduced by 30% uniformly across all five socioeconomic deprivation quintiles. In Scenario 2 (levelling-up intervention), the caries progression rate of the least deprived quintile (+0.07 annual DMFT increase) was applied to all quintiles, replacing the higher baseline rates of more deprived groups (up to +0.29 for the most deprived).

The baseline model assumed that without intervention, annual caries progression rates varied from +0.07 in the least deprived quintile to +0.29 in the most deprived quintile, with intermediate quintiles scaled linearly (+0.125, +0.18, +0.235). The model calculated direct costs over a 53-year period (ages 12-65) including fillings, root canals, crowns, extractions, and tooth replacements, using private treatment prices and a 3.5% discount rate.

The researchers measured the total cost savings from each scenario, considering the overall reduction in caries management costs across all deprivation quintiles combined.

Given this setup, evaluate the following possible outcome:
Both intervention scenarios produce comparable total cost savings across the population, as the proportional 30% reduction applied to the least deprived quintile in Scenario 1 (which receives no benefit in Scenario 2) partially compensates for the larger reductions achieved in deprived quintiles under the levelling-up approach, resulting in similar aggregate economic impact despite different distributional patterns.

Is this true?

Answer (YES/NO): NO